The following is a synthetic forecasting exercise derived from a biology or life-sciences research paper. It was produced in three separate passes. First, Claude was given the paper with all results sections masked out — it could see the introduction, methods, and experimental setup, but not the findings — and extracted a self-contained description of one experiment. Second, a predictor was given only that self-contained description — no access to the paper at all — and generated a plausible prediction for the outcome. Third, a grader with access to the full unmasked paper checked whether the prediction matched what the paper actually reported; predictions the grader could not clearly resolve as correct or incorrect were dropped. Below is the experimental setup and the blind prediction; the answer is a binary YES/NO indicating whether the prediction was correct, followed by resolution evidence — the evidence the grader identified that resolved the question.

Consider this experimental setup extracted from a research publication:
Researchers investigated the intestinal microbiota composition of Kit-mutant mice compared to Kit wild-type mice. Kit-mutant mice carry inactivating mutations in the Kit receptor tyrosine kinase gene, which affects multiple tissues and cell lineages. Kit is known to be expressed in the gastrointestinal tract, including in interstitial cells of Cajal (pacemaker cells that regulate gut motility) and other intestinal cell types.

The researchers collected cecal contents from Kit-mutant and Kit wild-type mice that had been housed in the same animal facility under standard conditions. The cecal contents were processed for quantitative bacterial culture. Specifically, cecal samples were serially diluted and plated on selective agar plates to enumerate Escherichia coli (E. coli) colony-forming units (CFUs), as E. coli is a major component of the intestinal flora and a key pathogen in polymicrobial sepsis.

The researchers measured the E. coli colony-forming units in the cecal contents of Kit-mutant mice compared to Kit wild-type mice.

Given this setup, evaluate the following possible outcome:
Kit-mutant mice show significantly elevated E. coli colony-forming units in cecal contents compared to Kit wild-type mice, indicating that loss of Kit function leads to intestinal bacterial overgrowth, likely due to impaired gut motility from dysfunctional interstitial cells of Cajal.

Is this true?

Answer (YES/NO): YES